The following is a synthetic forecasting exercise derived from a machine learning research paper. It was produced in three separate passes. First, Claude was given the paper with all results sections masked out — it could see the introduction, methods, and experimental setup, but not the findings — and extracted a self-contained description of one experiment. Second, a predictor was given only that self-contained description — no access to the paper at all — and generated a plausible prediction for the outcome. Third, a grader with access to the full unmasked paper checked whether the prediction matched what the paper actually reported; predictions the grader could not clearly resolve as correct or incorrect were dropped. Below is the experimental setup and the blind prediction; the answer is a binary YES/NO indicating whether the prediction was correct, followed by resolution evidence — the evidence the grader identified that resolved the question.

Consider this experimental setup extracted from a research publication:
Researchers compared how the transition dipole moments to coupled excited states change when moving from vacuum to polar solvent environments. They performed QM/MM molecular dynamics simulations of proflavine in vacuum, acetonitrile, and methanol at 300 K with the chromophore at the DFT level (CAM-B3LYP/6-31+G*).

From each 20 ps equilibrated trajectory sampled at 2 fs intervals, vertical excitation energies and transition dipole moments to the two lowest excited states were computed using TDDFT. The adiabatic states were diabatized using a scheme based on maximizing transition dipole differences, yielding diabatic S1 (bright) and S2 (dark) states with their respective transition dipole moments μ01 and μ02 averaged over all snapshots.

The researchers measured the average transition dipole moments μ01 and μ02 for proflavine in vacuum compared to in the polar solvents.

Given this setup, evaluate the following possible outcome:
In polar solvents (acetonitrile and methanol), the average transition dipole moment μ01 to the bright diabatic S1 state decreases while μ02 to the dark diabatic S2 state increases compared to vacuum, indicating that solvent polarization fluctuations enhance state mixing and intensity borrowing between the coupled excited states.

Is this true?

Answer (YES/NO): NO